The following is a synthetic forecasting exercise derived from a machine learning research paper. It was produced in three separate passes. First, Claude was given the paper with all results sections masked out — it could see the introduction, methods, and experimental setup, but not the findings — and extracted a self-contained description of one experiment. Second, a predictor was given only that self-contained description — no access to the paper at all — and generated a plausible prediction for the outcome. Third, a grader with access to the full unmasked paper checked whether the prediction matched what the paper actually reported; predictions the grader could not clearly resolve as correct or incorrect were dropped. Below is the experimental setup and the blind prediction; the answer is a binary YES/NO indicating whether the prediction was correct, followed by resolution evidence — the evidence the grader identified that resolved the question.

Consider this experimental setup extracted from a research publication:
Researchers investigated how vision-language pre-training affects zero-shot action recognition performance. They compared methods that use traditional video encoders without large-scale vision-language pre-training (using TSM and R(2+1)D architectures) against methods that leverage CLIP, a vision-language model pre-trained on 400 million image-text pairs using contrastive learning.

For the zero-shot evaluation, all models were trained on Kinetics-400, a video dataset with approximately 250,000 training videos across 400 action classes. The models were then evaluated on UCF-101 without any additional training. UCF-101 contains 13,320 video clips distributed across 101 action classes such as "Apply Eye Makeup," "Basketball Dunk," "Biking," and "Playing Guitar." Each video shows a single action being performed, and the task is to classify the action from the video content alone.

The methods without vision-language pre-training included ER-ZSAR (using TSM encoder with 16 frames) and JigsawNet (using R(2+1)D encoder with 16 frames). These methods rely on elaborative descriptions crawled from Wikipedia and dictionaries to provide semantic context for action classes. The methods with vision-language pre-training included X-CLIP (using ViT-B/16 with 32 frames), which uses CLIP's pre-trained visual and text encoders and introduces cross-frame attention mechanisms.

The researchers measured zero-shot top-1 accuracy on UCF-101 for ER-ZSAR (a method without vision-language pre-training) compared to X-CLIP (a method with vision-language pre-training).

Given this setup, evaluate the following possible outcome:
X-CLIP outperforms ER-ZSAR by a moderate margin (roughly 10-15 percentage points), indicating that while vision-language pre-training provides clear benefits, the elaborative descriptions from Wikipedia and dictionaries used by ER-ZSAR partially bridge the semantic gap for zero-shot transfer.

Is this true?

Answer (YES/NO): NO